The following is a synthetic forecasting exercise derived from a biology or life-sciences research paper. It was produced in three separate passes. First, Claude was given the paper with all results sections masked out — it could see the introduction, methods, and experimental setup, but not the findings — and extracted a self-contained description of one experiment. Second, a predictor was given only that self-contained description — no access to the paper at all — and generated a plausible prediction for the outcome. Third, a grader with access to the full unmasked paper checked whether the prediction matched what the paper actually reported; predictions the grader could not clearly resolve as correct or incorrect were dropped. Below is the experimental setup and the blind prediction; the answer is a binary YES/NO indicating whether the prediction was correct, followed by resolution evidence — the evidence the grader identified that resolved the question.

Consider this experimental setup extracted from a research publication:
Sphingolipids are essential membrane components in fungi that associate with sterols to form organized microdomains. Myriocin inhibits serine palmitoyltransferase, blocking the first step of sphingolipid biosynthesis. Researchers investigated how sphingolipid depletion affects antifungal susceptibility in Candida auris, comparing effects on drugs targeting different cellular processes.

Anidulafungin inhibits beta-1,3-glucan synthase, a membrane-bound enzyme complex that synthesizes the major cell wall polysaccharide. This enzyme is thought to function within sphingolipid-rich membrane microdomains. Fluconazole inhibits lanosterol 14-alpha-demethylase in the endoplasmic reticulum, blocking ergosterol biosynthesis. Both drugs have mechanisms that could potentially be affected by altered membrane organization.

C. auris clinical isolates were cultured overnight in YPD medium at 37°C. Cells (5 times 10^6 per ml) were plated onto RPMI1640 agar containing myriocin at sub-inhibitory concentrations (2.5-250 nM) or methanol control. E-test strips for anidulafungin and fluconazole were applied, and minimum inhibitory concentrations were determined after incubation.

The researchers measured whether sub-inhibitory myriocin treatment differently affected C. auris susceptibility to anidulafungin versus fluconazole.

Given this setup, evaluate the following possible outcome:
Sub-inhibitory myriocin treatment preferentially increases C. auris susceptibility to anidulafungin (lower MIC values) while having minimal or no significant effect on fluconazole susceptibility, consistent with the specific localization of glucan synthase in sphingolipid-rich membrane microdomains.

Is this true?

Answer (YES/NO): NO